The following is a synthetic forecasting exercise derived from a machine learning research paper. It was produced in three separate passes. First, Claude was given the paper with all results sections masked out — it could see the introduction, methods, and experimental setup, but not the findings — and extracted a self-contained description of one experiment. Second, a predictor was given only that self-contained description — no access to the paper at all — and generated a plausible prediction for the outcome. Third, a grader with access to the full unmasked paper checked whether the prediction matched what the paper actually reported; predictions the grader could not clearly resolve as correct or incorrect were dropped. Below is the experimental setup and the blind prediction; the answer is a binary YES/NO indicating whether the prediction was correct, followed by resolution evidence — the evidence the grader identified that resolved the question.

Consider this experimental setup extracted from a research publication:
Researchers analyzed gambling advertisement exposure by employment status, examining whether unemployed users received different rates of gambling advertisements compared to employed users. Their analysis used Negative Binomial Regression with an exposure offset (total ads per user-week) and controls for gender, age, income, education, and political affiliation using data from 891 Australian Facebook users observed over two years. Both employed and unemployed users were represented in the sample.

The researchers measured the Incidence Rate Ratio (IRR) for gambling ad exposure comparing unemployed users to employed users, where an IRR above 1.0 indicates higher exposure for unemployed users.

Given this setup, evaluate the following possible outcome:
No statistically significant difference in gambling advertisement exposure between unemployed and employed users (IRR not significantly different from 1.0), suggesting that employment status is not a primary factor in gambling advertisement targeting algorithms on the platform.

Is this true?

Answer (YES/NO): NO